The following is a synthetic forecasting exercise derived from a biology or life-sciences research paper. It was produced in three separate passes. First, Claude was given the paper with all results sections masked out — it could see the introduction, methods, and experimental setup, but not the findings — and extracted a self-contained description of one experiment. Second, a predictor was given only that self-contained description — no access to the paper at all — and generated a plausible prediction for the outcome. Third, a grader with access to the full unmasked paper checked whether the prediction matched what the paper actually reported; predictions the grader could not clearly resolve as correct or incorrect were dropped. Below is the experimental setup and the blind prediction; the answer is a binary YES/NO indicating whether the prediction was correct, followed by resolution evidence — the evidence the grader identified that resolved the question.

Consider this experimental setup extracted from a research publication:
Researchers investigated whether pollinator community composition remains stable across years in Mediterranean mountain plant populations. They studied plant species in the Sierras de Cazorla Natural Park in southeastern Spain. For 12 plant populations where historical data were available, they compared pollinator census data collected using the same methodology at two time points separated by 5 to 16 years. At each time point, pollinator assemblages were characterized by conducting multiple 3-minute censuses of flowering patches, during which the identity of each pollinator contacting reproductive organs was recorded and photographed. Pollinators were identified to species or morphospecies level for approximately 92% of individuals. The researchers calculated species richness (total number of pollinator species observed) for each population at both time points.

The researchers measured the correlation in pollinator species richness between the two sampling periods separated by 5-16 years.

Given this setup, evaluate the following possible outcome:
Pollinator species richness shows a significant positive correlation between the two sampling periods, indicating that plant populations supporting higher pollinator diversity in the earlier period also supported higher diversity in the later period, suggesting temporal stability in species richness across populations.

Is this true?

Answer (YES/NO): YES